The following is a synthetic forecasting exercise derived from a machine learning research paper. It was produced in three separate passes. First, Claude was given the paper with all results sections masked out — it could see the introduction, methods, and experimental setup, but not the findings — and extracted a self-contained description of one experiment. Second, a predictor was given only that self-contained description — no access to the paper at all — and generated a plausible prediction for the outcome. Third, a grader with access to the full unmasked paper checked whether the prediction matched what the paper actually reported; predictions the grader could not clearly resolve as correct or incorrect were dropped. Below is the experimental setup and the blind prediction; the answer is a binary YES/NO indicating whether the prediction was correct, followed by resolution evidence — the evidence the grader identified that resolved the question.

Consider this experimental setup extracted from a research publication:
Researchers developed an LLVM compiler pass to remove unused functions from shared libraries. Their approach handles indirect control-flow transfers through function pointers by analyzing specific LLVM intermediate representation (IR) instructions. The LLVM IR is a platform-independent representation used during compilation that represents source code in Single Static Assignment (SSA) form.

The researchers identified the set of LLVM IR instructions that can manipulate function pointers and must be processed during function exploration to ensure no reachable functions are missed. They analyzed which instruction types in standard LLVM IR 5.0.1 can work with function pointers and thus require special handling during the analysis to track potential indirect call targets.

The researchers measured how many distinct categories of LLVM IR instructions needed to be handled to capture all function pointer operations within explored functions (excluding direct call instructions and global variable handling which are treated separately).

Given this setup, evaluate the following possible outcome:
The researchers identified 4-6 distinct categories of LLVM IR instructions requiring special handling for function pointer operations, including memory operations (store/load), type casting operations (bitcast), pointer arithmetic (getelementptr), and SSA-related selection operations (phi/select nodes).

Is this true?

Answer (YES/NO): NO